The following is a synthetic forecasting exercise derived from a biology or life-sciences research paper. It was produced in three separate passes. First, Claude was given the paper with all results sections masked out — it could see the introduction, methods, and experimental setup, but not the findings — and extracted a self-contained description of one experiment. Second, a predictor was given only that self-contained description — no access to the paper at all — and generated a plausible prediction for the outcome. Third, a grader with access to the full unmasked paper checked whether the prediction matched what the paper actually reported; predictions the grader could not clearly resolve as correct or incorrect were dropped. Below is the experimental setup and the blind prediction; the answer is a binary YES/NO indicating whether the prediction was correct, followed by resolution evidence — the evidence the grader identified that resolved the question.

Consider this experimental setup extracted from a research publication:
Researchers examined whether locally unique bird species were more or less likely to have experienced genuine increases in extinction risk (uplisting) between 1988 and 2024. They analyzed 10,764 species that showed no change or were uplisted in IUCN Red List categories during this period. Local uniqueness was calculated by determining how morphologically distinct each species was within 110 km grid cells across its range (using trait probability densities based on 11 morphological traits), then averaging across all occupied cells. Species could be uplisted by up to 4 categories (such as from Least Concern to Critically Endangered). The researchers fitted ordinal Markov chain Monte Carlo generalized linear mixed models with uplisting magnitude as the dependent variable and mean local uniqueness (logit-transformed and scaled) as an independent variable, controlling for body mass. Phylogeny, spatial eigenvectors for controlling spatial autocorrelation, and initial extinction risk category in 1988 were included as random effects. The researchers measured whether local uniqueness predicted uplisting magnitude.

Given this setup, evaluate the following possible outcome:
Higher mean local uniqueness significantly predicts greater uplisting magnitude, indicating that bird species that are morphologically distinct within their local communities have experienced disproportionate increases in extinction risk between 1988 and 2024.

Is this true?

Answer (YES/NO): NO